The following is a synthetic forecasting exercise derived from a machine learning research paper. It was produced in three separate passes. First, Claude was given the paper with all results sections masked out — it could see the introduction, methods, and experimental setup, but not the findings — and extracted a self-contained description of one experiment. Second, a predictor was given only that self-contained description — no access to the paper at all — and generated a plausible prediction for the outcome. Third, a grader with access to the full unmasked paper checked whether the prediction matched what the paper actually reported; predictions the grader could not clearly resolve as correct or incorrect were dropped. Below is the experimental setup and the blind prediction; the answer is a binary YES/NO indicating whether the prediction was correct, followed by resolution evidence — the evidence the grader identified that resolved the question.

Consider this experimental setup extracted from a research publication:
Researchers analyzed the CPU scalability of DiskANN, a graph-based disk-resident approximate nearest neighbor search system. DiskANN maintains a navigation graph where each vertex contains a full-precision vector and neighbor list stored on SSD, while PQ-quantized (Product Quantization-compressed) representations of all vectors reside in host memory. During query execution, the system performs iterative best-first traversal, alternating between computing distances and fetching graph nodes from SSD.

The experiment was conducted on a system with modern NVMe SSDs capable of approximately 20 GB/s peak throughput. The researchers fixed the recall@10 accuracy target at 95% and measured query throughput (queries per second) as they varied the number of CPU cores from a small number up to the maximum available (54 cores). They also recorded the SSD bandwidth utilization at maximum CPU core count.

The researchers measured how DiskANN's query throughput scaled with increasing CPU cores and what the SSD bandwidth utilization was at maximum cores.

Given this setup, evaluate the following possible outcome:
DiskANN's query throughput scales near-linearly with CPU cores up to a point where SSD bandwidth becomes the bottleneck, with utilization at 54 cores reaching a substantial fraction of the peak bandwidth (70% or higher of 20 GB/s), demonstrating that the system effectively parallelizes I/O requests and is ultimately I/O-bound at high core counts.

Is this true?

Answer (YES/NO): NO